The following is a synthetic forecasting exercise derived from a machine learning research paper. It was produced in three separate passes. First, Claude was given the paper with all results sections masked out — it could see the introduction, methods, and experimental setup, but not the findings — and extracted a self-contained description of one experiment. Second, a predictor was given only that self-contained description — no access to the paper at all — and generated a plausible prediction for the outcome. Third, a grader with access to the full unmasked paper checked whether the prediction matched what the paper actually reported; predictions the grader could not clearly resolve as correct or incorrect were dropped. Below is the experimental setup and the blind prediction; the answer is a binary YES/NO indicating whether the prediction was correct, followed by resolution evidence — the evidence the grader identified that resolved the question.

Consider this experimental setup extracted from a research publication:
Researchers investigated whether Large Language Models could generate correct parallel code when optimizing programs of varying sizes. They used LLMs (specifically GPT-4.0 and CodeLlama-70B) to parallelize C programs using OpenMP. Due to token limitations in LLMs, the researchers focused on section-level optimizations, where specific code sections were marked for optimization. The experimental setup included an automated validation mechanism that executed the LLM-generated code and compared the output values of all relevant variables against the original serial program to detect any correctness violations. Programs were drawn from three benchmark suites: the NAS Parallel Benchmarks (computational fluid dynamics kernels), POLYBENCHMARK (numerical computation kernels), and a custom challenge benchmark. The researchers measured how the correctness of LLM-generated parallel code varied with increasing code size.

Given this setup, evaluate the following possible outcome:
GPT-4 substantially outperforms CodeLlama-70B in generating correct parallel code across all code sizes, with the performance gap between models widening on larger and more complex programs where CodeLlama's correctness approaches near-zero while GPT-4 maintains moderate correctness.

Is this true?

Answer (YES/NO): NO